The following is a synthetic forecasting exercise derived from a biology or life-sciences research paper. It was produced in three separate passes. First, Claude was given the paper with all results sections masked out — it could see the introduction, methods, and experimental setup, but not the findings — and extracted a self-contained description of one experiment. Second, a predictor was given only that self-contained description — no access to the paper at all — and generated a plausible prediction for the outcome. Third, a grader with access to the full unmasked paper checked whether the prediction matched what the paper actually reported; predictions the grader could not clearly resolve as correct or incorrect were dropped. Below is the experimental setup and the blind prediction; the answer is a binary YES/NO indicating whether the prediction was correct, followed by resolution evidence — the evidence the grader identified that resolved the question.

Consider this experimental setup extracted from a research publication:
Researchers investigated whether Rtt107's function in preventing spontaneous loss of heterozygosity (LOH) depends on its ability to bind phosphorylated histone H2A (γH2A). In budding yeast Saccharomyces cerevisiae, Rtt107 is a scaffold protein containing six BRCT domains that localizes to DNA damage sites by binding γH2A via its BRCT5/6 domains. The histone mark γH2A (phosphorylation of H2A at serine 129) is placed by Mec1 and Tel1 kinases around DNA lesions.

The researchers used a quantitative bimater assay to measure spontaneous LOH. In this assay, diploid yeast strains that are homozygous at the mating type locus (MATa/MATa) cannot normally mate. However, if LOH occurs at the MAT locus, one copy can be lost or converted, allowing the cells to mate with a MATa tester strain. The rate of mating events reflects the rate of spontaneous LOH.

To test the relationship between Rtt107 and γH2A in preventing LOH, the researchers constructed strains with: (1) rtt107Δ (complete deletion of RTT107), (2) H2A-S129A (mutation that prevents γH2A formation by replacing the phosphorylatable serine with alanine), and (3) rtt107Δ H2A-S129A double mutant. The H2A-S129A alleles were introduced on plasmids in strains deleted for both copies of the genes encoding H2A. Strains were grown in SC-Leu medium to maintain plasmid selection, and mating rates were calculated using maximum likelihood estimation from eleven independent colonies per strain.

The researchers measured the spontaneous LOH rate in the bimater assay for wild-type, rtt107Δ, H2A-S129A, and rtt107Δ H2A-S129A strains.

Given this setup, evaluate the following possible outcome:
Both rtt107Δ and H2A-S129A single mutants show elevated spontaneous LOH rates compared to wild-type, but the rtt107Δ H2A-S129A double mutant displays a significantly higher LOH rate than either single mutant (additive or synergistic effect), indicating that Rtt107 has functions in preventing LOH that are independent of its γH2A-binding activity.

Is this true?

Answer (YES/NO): YES